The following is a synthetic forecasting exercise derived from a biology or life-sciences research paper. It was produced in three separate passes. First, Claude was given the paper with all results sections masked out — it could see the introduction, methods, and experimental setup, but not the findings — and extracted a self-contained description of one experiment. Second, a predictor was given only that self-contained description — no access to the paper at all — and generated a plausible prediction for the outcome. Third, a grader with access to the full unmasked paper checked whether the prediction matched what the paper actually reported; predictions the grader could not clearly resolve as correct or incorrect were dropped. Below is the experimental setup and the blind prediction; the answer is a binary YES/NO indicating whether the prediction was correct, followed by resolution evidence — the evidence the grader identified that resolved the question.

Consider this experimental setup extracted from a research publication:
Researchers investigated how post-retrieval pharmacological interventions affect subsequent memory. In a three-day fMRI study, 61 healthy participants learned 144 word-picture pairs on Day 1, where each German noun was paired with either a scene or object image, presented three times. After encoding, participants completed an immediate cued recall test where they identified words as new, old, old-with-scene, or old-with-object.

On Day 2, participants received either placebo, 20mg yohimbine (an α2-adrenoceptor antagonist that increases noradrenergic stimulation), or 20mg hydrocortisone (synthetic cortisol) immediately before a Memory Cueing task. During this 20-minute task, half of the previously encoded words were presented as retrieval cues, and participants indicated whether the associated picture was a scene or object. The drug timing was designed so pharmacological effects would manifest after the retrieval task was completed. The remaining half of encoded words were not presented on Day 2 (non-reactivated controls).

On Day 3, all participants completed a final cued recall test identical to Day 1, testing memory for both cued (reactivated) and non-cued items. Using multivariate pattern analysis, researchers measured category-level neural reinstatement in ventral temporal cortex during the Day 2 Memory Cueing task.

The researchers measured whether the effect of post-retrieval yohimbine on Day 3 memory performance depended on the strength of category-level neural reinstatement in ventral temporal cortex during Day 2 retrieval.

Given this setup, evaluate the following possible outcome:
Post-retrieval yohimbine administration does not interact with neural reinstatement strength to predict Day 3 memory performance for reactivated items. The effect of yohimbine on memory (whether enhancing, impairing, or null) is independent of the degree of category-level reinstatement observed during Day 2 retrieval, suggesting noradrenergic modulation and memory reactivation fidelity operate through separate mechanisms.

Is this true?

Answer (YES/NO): NO